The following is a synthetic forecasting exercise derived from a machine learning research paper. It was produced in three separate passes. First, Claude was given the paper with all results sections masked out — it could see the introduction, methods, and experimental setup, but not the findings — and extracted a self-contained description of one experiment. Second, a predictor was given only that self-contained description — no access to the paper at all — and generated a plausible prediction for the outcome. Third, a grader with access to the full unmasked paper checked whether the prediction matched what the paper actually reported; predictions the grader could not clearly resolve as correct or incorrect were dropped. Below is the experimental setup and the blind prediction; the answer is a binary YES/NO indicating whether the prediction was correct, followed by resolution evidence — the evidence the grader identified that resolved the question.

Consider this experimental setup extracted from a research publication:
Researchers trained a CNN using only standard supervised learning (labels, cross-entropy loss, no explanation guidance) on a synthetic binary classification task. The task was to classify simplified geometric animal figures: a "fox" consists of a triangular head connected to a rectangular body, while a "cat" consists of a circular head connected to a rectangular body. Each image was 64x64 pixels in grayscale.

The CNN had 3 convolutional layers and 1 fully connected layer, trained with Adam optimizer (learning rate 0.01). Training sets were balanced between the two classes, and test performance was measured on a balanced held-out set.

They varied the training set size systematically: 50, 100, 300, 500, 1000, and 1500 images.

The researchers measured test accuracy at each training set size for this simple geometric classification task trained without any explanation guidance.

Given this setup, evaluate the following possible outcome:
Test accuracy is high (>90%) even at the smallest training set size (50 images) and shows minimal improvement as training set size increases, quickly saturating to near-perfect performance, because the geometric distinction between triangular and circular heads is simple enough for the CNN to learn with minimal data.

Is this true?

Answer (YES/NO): NO